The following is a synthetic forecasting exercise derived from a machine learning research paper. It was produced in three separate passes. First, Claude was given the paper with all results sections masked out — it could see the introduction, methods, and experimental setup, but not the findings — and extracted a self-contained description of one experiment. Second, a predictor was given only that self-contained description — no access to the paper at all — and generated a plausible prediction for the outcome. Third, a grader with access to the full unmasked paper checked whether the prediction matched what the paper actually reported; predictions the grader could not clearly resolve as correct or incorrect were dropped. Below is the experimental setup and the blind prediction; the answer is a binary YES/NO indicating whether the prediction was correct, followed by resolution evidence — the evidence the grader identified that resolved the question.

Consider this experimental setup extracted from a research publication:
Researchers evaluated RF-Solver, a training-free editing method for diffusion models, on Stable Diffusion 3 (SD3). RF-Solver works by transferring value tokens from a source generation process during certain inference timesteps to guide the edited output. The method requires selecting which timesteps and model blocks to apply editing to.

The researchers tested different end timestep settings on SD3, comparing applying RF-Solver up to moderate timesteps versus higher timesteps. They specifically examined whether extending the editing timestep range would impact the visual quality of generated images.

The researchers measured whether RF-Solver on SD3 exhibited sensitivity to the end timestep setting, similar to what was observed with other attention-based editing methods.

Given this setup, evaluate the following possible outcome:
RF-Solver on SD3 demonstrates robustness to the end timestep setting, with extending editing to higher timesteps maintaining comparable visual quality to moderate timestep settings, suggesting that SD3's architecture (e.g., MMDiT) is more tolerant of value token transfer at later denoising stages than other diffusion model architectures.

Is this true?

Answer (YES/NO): NO